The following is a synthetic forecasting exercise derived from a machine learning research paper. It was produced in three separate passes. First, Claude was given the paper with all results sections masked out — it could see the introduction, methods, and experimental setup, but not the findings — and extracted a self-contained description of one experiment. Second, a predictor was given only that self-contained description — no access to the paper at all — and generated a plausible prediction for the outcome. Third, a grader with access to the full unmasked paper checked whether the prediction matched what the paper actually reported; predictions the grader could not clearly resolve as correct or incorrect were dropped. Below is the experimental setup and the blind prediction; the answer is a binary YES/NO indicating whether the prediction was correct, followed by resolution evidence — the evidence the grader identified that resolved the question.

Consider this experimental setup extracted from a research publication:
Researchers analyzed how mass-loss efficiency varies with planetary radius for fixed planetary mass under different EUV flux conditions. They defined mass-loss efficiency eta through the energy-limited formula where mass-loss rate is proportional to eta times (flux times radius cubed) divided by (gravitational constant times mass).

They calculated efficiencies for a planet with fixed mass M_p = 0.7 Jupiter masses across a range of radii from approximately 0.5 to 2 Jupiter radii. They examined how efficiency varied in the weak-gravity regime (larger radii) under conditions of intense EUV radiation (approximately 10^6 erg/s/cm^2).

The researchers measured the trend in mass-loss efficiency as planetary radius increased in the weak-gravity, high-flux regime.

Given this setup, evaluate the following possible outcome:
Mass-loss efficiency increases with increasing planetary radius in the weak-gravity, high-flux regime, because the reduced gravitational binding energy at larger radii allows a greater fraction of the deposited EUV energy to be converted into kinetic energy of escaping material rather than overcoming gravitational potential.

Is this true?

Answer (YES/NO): NO